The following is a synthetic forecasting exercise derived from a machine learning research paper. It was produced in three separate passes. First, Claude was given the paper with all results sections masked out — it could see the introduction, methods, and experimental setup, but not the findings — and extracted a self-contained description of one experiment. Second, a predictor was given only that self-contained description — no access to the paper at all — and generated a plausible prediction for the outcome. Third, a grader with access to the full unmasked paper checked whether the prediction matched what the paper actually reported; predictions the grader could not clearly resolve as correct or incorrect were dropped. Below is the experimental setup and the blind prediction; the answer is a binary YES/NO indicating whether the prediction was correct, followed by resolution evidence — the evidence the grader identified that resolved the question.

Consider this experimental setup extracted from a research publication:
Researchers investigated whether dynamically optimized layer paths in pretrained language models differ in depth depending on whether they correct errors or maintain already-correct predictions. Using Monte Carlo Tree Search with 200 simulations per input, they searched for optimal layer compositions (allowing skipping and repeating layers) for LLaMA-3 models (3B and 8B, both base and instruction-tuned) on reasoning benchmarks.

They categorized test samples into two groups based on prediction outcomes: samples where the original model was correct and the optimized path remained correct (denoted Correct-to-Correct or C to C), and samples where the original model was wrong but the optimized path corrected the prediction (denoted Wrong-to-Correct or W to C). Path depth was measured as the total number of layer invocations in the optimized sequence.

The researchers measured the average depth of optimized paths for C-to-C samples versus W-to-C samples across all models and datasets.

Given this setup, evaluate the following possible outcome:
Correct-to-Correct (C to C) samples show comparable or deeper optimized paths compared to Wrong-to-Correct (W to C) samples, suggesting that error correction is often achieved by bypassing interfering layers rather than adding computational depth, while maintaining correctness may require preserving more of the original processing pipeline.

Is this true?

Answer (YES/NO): YES